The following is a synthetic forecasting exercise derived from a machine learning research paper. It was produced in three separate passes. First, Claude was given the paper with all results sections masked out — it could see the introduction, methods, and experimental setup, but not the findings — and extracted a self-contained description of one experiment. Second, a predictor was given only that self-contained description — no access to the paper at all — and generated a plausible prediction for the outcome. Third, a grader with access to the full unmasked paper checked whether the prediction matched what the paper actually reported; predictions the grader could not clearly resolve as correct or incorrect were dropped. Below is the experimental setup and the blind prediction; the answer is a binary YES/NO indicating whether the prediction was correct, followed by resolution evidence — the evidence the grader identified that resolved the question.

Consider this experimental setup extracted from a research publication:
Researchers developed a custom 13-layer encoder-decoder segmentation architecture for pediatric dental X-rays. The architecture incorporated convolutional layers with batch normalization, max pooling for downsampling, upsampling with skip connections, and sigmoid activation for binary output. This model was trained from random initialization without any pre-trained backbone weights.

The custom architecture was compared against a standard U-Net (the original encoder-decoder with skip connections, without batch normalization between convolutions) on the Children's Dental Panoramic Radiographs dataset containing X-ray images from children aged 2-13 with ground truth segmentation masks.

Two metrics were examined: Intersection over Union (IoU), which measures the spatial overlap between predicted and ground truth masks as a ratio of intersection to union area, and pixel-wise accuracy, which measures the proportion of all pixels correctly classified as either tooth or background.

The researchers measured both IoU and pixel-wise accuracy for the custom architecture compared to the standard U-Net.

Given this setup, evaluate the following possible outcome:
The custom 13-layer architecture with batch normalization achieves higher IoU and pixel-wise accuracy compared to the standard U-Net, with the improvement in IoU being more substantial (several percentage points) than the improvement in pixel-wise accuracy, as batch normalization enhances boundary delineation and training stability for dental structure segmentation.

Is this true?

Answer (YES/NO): NO